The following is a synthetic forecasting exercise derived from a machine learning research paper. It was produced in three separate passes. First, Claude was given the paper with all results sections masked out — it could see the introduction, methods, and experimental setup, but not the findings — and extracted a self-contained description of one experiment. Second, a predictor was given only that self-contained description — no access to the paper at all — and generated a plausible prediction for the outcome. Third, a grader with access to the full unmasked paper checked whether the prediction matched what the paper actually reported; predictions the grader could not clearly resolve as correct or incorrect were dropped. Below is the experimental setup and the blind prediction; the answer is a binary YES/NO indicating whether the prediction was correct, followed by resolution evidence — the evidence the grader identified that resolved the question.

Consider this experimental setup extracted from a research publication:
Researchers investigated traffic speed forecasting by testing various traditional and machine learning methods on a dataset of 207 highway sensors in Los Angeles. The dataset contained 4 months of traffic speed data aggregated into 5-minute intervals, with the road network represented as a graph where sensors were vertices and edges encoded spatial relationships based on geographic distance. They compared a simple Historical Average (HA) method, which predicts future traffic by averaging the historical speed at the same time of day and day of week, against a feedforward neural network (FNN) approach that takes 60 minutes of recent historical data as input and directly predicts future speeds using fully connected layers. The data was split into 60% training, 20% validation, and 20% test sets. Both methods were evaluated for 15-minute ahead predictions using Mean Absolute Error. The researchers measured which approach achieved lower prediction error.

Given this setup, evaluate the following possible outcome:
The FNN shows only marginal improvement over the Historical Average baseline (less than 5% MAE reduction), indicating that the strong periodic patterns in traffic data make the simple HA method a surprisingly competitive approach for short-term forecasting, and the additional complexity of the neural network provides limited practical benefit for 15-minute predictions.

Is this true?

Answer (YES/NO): YES